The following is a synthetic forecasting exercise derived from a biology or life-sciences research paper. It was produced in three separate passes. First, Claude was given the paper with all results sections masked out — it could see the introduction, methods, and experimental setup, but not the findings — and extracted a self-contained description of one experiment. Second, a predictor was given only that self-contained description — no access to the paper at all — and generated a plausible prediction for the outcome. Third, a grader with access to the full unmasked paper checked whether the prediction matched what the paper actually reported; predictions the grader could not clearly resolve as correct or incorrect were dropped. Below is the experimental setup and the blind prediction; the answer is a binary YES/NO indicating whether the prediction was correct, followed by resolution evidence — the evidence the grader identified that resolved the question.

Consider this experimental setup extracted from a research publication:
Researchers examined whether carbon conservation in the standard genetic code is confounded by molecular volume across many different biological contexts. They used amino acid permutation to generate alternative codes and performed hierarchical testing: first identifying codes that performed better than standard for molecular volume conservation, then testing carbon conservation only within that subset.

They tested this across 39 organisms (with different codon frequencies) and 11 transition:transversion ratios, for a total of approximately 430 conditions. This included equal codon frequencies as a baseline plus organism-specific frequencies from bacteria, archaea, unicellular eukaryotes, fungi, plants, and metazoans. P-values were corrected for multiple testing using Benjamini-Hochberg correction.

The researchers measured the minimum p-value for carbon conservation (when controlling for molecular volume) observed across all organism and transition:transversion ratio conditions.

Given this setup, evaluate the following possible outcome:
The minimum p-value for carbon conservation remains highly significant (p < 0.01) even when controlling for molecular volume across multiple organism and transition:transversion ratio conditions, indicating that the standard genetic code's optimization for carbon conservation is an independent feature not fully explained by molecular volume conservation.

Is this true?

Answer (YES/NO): NO